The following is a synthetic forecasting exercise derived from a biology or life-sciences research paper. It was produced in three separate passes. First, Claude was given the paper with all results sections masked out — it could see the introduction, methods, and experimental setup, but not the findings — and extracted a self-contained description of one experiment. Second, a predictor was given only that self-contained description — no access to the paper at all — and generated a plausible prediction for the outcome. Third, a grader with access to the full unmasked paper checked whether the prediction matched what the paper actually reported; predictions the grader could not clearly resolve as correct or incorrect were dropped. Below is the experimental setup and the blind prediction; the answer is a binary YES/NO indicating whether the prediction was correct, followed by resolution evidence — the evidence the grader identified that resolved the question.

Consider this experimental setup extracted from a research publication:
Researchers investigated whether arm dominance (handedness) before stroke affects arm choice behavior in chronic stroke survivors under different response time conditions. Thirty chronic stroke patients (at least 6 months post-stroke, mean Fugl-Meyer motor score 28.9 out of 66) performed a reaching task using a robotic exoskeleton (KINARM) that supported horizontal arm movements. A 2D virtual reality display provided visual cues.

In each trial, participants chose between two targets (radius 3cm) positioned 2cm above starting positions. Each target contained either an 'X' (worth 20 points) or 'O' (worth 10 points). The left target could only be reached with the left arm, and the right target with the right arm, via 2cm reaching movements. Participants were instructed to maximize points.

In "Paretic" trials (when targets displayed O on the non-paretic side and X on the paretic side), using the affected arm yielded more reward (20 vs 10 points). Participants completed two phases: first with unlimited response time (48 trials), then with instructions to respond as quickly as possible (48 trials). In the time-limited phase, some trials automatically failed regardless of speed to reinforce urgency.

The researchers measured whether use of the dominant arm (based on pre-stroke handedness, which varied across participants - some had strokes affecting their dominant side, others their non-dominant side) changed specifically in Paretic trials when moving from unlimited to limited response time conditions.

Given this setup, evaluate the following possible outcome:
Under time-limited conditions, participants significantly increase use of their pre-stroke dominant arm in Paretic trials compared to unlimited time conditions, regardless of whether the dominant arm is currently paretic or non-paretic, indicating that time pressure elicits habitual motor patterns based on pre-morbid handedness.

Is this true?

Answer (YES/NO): NO